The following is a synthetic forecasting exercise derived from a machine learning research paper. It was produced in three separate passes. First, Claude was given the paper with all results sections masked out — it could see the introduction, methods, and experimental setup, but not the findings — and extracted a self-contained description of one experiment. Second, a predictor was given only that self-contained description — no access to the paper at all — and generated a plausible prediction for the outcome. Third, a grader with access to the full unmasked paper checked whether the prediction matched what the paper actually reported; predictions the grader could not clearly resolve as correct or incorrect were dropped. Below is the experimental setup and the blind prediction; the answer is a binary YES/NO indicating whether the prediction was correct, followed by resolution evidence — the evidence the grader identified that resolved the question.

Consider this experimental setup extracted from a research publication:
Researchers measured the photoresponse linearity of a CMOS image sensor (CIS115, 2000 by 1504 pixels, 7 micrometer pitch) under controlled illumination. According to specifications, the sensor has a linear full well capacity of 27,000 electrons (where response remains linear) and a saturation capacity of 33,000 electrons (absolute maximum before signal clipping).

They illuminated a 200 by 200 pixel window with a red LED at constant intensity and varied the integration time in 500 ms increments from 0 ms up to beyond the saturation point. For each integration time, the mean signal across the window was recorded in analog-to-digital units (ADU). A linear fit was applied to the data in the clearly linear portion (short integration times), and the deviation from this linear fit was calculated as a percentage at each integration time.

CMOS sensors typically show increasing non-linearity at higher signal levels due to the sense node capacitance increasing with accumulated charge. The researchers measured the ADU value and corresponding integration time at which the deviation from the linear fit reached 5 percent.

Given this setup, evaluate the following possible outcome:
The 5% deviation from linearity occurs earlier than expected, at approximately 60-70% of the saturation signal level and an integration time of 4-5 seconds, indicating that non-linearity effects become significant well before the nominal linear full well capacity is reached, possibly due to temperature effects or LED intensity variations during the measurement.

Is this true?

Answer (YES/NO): NO